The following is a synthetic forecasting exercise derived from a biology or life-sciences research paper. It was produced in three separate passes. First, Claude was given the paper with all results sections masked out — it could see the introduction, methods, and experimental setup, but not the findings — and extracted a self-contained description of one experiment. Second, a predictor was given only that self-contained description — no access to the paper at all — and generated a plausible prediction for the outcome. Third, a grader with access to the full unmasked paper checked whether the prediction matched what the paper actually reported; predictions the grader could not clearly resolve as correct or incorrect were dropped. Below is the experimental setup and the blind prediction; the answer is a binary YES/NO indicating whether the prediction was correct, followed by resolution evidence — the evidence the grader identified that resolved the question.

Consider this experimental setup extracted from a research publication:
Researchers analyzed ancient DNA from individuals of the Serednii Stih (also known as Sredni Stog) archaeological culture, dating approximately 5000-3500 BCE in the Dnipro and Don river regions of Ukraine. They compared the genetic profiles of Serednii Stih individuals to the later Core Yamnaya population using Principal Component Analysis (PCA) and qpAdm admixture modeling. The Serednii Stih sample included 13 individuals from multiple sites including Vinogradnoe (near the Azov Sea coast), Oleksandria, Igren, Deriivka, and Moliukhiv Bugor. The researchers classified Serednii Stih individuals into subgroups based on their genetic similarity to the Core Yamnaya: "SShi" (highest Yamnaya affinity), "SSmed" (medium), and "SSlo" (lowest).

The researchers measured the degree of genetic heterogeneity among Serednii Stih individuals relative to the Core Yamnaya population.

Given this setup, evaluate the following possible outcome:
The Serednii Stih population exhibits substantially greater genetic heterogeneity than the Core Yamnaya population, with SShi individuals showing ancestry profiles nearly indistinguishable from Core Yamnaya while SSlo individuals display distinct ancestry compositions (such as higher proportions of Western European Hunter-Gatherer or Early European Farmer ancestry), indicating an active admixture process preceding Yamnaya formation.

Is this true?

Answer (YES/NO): NO